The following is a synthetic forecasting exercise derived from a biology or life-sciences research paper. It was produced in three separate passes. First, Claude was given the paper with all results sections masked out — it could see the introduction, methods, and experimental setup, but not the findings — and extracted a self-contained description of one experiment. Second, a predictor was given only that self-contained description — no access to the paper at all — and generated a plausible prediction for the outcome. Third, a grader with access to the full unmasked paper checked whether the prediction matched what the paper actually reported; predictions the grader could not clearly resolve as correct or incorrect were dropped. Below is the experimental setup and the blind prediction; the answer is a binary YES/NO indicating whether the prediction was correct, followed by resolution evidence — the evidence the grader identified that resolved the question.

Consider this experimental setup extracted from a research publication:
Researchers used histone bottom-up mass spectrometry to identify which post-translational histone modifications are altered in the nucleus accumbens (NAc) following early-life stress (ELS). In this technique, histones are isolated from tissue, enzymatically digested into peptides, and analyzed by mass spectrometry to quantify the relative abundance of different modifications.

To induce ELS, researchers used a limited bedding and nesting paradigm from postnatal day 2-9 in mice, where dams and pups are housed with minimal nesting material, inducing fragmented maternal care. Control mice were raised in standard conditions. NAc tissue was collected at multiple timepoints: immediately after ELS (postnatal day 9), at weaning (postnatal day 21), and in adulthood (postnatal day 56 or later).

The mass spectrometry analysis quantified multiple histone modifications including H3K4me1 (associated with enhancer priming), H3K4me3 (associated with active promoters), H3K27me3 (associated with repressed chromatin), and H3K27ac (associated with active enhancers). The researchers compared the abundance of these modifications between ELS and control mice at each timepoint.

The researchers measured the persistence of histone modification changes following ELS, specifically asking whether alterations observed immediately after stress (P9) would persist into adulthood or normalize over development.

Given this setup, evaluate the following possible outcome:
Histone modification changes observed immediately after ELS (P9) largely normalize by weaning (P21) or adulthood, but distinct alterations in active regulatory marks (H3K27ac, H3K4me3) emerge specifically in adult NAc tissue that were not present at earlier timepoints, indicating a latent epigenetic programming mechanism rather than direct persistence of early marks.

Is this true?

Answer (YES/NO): NO